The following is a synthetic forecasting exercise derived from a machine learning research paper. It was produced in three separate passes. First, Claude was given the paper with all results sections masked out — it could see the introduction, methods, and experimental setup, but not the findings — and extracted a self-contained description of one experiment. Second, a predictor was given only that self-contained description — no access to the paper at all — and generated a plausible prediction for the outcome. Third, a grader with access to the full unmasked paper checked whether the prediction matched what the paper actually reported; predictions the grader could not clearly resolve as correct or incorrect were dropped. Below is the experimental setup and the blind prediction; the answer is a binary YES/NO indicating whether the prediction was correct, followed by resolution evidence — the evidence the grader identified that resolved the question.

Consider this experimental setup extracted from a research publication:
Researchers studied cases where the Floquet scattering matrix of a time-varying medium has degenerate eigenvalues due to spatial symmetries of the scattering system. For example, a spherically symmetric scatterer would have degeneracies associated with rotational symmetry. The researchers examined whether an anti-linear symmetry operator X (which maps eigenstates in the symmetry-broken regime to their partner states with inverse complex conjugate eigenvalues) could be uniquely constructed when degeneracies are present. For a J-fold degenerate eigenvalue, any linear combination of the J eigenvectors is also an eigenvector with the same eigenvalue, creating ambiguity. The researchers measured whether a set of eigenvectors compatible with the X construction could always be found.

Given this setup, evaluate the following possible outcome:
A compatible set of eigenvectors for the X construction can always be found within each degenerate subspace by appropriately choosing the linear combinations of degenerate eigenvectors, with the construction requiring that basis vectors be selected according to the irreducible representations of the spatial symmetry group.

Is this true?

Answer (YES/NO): NO